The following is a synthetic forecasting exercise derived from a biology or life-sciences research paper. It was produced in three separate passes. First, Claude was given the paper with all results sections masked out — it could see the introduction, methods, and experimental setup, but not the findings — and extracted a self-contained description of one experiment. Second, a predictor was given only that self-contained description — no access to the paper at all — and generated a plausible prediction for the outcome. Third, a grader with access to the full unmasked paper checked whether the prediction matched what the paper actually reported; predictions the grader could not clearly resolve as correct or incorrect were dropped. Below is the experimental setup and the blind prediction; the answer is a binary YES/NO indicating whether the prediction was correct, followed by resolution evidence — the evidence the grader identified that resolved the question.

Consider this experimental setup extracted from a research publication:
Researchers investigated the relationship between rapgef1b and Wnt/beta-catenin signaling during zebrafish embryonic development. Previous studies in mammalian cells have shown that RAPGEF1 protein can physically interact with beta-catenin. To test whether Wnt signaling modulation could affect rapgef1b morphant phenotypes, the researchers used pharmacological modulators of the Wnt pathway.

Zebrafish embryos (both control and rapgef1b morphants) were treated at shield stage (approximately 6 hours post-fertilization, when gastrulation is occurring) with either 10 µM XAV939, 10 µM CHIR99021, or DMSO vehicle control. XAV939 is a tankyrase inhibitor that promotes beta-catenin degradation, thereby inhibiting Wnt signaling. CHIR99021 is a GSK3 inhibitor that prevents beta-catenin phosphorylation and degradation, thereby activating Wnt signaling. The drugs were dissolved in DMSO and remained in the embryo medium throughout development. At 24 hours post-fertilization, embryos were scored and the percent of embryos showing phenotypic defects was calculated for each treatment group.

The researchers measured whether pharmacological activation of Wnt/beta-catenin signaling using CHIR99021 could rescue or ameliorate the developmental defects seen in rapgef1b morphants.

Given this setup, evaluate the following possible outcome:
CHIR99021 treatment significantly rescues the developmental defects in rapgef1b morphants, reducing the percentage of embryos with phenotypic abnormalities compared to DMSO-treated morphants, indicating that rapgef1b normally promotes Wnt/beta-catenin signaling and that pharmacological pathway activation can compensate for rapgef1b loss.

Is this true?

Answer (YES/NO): YES